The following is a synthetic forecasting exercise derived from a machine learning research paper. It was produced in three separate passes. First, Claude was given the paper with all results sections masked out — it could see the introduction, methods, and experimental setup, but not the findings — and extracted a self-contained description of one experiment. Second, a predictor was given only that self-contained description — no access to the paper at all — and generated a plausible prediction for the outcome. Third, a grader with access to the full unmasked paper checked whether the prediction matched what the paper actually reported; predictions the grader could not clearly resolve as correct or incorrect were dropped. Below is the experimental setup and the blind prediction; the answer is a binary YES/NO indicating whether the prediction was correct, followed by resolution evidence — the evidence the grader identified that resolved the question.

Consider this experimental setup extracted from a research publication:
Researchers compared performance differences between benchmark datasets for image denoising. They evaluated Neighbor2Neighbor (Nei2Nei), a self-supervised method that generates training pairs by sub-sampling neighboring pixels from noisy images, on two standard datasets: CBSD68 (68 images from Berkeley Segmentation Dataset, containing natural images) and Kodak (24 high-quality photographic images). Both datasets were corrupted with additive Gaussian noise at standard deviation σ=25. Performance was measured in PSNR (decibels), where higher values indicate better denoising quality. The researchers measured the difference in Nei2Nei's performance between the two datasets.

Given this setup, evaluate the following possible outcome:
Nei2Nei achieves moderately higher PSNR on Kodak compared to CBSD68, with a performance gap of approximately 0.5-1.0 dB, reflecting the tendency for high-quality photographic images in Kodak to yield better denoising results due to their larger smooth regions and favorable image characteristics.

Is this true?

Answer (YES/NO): YES